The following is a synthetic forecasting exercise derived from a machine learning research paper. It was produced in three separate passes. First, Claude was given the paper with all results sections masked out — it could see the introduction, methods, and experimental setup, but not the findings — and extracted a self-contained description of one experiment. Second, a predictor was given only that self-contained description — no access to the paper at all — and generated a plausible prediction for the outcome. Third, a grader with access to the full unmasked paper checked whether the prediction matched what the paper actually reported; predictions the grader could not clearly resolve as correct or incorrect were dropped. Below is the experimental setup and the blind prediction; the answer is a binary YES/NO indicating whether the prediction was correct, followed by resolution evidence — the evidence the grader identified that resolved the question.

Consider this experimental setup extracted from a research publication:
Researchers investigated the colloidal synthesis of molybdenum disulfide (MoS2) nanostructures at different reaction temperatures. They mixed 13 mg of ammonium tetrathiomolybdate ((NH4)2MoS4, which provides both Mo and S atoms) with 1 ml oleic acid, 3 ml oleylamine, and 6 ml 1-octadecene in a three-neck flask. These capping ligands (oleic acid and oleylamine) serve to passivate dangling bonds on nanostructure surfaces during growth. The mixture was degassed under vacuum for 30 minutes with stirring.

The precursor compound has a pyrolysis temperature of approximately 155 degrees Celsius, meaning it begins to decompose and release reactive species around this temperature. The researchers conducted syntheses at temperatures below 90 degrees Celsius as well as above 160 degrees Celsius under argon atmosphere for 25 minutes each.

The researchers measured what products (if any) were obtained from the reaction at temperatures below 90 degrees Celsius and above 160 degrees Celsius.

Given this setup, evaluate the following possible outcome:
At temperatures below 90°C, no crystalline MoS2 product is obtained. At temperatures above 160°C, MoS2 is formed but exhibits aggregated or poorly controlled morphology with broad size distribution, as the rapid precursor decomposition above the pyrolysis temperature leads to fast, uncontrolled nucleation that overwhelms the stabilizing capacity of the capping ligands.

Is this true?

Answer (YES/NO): NO